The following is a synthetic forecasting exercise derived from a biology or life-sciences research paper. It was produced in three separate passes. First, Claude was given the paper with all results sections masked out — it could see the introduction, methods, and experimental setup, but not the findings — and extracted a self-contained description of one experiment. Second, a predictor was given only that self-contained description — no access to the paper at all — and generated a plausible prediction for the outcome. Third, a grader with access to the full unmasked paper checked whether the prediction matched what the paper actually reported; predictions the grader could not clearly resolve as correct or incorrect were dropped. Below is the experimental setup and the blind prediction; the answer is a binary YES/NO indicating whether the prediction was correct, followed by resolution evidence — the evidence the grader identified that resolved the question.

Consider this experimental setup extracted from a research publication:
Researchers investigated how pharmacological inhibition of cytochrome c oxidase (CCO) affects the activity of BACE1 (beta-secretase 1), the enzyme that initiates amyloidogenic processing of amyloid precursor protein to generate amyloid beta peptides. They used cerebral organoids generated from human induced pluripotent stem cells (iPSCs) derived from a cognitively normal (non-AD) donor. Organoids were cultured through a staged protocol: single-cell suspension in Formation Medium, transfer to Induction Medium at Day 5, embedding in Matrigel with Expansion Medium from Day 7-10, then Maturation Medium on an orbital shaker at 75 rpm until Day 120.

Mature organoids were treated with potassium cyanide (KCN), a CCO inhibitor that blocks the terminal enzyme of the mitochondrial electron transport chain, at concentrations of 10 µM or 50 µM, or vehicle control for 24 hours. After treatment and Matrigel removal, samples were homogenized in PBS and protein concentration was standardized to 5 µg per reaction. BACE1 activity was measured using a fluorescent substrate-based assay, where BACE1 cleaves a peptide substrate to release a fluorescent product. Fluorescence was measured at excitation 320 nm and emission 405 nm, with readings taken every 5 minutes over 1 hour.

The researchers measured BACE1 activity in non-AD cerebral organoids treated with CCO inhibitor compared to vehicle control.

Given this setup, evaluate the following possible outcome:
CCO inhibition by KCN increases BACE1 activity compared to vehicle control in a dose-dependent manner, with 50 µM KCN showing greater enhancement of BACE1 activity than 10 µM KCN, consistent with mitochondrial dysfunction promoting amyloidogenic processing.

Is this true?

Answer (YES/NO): YES